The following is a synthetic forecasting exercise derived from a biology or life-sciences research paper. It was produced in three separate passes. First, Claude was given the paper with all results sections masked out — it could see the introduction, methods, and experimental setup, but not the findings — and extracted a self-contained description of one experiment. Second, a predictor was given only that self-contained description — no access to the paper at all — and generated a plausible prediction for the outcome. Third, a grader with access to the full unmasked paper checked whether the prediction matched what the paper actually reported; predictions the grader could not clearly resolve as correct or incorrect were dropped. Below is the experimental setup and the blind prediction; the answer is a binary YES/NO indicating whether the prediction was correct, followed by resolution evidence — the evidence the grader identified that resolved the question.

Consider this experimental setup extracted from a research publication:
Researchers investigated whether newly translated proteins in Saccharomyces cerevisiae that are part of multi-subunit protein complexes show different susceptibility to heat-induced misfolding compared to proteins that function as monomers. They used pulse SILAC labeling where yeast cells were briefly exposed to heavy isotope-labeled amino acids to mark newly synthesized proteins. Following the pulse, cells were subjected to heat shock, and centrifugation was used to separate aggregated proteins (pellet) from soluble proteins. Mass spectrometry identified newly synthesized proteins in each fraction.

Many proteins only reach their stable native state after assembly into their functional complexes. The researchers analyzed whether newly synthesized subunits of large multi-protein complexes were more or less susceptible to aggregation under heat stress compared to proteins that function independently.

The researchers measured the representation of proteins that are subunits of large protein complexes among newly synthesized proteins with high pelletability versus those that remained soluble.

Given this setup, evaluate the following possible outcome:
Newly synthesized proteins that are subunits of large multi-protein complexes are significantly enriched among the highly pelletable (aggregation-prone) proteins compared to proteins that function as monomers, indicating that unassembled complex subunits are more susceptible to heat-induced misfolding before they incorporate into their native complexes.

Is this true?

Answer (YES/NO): YES